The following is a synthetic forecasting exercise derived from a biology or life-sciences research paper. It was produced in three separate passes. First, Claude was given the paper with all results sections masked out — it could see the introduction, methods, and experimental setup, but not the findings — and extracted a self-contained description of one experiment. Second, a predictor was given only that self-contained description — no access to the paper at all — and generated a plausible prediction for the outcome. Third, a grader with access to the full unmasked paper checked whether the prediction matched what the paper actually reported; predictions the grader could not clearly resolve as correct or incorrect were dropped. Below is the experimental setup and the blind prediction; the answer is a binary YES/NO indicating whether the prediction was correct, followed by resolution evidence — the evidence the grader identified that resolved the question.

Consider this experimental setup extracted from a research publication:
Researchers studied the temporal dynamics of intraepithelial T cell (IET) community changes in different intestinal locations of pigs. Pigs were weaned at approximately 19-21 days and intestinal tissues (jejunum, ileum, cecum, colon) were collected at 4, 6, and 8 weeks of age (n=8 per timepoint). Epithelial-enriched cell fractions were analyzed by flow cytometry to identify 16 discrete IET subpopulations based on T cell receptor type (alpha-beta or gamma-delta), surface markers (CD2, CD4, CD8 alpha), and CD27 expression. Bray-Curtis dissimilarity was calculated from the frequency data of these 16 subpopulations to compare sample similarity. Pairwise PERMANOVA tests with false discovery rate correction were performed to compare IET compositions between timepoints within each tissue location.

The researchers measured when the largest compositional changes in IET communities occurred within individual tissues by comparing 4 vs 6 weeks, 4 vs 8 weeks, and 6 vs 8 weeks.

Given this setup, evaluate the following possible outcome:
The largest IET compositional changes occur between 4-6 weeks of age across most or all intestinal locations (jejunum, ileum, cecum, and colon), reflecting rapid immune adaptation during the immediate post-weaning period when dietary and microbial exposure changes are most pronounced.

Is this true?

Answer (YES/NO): YES